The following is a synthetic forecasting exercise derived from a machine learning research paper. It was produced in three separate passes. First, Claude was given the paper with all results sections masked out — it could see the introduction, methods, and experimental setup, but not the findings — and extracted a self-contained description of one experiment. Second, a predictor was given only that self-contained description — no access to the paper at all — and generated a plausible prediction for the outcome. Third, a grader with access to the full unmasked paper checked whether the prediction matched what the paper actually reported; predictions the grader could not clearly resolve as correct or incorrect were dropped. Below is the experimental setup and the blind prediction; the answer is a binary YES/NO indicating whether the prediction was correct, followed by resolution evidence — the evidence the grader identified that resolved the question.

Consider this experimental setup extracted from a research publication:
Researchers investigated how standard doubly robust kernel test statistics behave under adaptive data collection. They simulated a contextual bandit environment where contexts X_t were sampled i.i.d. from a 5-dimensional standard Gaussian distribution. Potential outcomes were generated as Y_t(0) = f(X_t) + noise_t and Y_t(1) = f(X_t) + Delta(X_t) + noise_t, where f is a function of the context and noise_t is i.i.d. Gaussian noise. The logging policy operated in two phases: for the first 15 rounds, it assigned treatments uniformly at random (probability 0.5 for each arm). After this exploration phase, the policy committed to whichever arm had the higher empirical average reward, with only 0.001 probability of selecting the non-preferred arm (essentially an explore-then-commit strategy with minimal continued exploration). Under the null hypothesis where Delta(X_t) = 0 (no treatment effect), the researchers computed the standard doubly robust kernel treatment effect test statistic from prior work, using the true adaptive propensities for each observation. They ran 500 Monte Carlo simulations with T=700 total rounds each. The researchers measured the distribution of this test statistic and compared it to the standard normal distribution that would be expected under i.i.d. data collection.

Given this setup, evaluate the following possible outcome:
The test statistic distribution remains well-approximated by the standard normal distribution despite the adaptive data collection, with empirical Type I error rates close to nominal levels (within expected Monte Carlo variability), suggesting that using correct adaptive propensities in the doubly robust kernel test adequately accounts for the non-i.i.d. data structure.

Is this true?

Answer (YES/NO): NO